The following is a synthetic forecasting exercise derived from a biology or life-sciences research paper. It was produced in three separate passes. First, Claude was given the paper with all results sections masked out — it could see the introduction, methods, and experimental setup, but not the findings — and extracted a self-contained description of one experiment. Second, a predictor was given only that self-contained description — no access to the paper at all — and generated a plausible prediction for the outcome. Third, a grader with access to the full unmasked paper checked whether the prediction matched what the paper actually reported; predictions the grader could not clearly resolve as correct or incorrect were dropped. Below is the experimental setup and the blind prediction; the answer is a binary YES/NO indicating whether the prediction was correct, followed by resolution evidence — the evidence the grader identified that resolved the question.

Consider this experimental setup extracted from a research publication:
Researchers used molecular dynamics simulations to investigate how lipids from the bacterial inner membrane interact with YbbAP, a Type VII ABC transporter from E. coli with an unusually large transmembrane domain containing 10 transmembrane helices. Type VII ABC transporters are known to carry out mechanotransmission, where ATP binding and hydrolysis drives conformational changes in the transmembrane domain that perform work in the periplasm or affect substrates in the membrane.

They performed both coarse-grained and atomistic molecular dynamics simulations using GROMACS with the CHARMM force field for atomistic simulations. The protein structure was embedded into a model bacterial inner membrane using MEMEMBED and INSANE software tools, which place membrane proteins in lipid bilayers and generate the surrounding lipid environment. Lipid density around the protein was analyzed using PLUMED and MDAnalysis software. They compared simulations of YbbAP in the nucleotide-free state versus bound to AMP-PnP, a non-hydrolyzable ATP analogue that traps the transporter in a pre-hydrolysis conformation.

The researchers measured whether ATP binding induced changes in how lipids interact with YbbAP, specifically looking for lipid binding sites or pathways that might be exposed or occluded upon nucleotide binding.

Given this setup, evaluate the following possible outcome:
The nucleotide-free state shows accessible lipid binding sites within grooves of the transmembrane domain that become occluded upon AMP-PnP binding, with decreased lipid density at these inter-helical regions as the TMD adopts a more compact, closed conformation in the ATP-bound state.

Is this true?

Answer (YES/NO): YES